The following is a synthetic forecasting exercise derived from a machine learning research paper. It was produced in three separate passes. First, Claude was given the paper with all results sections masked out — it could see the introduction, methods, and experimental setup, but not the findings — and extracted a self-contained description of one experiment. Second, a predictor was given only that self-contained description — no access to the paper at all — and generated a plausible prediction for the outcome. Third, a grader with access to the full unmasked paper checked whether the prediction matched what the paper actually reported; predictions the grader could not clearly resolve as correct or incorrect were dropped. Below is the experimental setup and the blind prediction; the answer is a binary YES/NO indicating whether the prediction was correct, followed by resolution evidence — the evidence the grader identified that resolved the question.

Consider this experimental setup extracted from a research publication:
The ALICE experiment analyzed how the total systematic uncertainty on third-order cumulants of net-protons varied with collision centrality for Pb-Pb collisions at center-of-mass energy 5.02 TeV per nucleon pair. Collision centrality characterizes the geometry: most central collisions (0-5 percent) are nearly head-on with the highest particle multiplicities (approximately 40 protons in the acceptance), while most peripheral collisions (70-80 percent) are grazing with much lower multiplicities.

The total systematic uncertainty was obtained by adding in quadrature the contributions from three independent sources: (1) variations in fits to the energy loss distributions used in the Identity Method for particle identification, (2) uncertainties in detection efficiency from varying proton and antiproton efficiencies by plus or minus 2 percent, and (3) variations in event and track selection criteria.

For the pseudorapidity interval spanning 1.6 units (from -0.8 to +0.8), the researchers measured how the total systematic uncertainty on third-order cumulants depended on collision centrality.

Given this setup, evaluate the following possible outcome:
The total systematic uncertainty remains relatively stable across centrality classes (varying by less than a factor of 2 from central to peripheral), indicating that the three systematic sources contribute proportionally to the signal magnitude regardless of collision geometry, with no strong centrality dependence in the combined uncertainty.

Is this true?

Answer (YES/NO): NO